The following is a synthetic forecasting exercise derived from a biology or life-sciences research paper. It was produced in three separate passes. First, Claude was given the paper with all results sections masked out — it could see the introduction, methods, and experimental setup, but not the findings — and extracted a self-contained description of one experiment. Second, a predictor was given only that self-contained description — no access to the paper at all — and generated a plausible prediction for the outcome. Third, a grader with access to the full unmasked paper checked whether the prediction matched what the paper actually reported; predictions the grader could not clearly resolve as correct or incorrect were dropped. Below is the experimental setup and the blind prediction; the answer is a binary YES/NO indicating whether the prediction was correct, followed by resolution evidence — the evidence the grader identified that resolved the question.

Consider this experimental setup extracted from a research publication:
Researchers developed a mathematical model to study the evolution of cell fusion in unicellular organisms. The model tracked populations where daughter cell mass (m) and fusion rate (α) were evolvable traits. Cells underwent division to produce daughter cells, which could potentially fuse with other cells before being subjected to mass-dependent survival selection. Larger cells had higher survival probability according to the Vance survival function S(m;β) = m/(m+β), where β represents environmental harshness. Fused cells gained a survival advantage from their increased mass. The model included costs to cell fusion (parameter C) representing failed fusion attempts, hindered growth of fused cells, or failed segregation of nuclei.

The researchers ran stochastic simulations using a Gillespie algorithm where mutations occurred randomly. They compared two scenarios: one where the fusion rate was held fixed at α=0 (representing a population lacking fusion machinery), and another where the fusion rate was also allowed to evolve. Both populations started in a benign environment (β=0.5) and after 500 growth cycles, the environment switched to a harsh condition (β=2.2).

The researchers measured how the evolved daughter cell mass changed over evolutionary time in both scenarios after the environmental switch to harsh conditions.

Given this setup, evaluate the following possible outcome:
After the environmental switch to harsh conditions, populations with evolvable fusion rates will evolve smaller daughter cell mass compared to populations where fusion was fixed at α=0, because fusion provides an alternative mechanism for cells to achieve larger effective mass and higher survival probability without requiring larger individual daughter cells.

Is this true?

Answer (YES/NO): YES